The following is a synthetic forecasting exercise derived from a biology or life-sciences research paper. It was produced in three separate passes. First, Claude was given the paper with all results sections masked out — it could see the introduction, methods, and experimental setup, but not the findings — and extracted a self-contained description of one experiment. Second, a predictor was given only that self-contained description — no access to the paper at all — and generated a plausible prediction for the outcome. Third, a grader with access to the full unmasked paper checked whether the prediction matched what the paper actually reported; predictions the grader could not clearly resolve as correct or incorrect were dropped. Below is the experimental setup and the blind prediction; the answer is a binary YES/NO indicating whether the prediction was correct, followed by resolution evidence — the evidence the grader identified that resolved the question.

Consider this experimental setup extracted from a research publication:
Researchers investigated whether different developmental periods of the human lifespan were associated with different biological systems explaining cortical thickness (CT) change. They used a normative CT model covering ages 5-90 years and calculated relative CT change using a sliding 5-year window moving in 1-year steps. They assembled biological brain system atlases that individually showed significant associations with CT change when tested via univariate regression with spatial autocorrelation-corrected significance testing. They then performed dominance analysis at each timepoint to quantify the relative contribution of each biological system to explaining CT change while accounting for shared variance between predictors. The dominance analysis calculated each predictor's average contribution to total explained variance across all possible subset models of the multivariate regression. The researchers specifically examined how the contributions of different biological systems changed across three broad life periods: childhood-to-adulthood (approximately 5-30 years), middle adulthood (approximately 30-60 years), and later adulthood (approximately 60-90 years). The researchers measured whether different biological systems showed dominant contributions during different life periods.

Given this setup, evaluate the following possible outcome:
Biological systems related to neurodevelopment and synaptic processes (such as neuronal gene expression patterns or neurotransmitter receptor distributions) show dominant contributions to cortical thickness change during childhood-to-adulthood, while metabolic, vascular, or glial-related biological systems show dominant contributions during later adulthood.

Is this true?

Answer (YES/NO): NO